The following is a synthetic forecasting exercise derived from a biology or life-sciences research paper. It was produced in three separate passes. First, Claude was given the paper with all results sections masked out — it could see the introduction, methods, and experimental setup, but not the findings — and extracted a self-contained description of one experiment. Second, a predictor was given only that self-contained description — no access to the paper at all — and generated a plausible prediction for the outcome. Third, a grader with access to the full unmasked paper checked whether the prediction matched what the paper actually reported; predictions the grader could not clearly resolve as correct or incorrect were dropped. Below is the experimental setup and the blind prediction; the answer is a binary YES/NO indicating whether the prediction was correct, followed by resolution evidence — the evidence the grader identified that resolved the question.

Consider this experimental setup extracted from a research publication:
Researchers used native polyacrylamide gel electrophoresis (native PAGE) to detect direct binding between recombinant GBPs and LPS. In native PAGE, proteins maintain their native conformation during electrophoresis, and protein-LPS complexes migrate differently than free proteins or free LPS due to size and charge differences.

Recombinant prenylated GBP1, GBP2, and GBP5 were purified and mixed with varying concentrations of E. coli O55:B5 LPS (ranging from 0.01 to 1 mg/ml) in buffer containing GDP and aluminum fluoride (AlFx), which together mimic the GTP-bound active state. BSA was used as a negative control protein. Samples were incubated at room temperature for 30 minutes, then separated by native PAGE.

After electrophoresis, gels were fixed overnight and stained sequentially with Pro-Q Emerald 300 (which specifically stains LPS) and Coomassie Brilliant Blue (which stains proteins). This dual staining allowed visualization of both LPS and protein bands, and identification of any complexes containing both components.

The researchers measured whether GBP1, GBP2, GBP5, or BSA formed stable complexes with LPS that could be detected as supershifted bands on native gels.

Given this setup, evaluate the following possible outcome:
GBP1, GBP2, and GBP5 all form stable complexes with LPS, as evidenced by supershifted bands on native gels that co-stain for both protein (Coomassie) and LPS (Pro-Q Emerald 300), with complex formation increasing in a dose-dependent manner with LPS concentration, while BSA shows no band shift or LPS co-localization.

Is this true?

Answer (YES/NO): NO